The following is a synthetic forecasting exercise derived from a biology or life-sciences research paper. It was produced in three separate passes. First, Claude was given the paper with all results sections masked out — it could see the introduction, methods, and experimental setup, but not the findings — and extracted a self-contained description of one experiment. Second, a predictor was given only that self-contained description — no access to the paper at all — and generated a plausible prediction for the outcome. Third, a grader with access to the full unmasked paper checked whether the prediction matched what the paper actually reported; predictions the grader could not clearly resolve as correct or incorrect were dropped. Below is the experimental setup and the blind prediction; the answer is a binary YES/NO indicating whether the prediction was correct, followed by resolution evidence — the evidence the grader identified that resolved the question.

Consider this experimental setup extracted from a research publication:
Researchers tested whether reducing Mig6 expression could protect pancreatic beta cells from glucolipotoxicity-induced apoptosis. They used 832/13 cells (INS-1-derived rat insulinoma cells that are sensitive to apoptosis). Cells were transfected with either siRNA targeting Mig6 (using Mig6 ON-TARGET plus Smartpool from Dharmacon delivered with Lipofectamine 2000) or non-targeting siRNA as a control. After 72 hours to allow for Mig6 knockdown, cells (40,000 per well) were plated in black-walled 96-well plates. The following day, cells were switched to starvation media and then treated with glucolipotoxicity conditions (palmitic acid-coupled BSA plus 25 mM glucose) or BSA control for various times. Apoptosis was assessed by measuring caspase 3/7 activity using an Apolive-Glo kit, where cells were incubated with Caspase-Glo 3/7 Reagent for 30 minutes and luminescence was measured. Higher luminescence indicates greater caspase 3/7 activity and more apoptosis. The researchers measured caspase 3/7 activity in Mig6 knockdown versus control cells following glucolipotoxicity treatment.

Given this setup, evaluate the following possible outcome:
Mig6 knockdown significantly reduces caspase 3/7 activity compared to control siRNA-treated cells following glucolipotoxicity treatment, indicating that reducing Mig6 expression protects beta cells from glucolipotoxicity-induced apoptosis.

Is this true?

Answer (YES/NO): YES